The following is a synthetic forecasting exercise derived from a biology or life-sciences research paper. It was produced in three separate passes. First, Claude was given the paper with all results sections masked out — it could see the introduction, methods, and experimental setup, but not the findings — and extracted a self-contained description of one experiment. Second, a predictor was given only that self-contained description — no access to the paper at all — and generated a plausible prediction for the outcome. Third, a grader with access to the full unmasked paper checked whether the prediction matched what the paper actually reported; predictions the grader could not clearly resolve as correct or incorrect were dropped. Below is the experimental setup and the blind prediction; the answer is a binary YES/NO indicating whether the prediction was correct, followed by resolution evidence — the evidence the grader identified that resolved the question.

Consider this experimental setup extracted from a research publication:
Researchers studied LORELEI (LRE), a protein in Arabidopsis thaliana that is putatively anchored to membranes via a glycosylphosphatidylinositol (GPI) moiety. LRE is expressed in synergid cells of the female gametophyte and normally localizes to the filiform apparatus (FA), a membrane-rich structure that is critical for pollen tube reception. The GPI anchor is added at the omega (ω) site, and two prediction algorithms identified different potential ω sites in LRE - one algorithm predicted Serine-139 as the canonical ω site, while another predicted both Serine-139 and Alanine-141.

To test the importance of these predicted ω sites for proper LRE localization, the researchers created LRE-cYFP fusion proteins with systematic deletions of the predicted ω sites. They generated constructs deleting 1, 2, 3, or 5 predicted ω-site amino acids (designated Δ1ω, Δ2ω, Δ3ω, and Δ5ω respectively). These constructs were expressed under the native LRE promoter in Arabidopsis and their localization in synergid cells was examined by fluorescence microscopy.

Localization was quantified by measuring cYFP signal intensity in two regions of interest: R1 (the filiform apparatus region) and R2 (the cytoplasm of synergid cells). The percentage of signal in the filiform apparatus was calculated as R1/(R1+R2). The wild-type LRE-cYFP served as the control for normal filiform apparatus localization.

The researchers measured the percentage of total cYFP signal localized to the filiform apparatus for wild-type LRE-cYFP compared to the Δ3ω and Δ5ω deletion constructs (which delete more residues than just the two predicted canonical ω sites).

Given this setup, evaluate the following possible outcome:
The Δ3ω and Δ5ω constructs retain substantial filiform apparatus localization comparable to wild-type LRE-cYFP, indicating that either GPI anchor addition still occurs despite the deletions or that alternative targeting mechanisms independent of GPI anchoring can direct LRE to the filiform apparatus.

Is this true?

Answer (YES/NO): NO